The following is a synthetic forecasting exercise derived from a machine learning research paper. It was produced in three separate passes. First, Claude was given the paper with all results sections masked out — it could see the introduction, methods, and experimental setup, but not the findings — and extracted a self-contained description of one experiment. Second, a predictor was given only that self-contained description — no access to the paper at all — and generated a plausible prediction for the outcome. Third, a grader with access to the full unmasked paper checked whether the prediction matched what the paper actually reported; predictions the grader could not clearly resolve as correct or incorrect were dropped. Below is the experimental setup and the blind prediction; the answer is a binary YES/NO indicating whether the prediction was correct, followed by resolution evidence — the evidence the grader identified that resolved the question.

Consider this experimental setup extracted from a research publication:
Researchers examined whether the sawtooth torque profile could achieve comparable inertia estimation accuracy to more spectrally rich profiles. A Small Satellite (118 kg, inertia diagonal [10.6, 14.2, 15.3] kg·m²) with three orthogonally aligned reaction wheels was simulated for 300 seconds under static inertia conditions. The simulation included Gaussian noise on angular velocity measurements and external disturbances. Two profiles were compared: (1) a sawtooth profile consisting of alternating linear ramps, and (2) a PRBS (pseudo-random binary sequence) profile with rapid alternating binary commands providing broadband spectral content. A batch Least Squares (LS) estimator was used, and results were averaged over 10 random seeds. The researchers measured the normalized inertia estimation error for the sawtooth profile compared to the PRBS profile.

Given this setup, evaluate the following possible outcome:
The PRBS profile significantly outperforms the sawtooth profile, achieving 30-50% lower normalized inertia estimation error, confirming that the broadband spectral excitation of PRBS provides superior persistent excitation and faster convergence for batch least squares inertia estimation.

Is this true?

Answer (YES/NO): NO